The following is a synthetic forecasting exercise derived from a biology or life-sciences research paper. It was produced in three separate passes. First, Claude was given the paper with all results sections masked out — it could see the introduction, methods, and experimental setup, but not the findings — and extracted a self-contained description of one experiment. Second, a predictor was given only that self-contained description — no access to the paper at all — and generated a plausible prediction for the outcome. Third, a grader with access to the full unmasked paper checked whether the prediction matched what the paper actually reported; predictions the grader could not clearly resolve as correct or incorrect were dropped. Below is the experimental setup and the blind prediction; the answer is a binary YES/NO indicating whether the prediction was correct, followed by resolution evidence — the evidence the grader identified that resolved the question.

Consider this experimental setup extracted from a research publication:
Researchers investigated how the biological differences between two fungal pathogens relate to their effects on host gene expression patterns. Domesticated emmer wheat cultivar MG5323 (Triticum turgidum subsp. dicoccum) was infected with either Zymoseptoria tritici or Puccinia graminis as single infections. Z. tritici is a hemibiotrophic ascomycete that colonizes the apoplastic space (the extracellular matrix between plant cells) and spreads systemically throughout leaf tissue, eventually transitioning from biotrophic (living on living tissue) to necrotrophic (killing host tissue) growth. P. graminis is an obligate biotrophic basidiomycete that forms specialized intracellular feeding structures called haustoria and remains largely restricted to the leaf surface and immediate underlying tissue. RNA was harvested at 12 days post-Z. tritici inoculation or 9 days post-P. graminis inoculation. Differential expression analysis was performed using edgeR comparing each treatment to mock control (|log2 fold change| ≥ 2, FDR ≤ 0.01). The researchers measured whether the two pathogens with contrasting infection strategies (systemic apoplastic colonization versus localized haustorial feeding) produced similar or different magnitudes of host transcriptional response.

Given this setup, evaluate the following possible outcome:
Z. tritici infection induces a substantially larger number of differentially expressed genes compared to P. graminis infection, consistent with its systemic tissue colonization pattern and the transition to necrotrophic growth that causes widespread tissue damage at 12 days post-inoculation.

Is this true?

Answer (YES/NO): YES